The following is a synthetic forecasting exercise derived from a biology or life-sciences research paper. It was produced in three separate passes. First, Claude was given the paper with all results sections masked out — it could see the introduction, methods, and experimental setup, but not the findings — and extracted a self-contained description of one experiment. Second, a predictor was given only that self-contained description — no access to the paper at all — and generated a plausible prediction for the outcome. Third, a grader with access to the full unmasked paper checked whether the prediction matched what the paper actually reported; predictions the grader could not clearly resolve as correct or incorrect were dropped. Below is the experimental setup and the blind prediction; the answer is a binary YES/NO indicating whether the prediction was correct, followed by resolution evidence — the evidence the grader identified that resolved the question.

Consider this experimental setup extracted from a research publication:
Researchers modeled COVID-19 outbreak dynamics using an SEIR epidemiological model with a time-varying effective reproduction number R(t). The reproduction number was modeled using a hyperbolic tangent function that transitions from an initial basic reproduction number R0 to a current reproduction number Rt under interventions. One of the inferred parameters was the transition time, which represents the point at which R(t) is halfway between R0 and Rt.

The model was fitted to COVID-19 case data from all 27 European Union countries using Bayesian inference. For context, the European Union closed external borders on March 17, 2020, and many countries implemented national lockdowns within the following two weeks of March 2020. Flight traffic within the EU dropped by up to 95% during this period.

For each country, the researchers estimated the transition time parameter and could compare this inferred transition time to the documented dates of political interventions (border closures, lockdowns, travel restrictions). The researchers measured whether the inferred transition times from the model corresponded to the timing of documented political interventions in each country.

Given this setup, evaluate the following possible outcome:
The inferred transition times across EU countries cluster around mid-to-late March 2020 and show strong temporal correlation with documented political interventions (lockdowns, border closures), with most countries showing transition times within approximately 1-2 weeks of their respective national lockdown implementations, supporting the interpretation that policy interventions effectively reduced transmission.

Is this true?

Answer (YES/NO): YES